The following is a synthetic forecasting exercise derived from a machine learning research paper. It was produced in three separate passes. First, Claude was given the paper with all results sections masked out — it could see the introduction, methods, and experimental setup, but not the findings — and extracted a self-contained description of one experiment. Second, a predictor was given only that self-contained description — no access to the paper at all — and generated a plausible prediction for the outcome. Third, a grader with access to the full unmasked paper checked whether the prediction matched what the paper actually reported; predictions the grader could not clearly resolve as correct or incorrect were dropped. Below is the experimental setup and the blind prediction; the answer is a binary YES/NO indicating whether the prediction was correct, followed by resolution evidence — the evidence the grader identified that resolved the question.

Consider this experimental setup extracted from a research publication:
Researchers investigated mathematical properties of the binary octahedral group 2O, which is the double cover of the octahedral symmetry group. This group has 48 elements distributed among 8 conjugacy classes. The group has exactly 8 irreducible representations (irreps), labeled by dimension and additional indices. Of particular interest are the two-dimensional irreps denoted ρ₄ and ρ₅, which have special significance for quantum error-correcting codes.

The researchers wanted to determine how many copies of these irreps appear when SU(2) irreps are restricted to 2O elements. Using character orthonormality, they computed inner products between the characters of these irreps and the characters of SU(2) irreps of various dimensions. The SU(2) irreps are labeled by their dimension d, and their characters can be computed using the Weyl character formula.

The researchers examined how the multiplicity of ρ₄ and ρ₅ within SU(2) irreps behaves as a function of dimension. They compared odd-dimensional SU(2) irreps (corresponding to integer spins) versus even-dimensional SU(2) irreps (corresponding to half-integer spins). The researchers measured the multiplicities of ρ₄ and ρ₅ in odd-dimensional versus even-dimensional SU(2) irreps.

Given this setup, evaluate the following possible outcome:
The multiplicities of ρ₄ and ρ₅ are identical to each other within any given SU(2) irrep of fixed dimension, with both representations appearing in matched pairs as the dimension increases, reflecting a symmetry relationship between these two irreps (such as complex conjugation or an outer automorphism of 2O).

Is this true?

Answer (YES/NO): NO